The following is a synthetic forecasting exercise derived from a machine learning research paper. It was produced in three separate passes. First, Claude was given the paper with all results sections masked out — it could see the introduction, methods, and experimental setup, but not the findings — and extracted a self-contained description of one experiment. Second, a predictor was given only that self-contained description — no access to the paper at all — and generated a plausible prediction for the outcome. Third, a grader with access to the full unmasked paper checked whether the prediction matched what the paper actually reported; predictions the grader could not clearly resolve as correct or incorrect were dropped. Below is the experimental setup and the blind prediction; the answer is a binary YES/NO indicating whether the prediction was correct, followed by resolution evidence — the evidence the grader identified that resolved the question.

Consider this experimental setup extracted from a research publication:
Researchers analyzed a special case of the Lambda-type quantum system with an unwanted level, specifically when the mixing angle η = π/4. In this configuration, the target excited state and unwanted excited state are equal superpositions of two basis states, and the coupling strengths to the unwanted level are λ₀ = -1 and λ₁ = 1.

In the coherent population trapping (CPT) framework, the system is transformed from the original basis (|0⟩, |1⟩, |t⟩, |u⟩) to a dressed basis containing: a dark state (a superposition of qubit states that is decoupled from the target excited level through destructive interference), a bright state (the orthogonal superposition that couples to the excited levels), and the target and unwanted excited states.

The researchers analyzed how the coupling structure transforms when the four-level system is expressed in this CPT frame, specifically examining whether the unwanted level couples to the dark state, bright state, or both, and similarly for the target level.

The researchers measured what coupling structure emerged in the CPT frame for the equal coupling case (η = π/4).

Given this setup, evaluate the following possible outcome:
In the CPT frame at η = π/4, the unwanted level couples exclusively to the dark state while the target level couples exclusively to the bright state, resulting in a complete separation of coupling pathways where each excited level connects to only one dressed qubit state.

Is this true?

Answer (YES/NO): YES